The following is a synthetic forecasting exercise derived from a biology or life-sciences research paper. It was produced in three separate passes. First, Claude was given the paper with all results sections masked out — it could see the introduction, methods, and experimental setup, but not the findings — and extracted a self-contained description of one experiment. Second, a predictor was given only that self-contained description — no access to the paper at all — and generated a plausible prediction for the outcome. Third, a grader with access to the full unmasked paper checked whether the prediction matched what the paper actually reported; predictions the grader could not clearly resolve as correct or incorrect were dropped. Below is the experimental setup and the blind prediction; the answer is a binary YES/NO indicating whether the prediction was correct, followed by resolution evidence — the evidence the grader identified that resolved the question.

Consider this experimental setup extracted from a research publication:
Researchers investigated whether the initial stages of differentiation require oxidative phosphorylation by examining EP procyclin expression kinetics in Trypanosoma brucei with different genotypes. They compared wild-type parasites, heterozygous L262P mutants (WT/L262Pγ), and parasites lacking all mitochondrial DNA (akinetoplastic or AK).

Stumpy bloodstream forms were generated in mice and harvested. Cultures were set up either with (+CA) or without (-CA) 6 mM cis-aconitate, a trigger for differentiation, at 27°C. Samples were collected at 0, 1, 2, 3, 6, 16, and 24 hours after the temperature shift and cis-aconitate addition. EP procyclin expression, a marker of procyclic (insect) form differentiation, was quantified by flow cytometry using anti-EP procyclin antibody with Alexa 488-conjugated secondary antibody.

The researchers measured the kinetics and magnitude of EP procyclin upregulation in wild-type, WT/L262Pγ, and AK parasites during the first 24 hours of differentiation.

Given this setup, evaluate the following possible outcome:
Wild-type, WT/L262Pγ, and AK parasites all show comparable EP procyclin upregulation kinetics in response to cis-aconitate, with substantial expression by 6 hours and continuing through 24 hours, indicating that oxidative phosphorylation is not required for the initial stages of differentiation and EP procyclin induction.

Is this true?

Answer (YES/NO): NO